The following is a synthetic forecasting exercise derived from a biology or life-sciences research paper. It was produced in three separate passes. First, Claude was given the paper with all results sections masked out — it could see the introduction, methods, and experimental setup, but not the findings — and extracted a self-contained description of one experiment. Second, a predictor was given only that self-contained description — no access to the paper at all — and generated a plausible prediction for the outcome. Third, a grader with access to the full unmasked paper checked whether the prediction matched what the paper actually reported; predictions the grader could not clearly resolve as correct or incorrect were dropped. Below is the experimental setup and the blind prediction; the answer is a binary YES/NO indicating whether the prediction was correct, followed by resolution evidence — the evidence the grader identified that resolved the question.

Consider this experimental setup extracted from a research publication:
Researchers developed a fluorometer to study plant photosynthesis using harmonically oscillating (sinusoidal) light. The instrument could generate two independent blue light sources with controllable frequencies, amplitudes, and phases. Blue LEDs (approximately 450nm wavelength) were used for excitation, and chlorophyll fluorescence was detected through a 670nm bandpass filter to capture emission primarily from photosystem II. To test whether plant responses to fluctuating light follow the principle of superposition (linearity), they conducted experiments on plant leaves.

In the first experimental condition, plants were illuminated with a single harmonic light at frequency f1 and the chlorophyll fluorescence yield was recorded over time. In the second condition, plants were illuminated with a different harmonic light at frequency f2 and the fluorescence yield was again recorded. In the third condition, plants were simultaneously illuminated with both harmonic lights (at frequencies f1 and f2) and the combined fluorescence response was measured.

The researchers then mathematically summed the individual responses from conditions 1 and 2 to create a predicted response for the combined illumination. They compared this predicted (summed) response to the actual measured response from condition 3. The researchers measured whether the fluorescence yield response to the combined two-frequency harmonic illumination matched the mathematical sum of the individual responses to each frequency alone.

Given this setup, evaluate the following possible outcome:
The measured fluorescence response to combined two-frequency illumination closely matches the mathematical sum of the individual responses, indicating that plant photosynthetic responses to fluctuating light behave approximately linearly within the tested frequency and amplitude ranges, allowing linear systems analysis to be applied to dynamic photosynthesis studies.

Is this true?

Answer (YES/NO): NO